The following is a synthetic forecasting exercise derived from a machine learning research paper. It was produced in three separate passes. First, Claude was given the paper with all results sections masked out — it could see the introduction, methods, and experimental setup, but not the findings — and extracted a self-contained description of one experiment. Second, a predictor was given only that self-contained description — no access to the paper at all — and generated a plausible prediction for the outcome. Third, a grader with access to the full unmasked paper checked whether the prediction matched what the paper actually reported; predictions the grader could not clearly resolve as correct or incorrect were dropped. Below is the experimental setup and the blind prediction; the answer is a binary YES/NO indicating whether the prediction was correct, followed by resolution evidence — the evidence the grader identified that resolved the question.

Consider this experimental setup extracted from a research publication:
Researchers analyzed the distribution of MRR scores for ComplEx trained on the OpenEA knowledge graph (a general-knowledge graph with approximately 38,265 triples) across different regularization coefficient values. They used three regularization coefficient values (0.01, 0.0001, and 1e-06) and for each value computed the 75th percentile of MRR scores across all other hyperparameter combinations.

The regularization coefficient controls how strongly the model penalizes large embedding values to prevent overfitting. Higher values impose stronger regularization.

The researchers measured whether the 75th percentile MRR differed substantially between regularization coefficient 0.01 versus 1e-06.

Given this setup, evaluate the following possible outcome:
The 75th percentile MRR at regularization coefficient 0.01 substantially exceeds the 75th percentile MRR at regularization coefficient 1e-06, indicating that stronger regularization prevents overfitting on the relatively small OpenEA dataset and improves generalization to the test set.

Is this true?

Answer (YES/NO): YES